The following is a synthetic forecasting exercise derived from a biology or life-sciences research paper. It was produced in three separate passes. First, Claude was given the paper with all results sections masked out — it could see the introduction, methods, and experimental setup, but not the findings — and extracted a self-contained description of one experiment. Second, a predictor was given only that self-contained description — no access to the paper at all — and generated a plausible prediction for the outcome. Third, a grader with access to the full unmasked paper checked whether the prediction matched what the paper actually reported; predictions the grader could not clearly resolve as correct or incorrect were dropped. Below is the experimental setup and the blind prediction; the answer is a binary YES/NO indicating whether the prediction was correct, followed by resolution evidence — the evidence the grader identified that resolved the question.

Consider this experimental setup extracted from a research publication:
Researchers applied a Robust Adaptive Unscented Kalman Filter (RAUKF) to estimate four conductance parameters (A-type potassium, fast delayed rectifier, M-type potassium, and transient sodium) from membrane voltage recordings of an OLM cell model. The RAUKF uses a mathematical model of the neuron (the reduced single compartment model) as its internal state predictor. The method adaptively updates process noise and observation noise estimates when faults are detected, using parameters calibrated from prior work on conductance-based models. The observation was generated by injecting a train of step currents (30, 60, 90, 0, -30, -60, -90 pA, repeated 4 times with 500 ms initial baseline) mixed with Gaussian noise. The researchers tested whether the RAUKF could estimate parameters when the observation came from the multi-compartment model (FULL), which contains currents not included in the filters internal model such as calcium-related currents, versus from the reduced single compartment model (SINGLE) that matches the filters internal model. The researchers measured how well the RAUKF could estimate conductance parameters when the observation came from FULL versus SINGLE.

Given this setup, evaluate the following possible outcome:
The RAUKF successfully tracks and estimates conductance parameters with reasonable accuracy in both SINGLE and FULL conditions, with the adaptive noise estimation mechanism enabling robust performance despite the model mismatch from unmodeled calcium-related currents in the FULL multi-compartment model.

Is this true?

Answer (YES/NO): YES